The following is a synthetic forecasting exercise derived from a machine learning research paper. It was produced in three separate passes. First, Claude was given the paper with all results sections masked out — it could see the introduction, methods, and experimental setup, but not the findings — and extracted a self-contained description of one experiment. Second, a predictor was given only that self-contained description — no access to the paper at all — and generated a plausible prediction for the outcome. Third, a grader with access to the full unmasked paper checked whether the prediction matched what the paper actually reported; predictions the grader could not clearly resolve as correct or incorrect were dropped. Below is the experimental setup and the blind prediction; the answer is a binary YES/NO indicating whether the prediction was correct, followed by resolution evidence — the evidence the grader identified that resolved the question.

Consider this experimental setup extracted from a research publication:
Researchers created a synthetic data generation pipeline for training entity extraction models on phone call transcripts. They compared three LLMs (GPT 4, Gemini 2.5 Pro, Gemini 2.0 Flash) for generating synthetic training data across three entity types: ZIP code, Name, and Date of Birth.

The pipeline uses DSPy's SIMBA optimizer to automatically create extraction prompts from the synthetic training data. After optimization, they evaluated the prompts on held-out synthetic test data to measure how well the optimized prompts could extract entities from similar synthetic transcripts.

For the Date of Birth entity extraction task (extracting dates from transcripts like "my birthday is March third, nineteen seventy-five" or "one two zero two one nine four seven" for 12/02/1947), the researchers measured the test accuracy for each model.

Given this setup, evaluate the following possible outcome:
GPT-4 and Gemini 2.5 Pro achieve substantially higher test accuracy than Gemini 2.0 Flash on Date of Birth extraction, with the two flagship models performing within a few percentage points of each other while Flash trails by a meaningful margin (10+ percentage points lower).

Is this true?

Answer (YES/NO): NO